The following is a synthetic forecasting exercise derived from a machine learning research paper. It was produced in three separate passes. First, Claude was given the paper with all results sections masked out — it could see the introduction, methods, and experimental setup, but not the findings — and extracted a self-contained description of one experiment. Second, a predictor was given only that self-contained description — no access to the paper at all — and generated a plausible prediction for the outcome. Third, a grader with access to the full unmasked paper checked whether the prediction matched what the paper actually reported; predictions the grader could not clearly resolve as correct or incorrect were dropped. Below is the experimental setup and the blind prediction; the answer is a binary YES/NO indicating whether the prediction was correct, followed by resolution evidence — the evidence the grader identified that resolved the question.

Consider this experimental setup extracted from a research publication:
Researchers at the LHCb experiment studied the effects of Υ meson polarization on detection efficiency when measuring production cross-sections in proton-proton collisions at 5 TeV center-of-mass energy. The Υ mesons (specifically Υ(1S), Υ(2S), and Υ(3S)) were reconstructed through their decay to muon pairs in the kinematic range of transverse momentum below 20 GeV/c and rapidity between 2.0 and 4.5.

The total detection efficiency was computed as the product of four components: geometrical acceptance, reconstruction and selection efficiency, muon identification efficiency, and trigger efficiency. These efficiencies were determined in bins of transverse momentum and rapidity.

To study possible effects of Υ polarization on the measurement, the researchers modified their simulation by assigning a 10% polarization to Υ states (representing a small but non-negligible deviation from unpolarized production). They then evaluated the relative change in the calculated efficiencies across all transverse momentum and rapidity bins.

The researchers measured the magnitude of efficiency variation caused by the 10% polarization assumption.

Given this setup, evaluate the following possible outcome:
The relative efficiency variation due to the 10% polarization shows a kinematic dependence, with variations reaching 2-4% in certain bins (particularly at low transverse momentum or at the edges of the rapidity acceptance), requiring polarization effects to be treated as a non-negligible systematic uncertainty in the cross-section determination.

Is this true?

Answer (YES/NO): NO